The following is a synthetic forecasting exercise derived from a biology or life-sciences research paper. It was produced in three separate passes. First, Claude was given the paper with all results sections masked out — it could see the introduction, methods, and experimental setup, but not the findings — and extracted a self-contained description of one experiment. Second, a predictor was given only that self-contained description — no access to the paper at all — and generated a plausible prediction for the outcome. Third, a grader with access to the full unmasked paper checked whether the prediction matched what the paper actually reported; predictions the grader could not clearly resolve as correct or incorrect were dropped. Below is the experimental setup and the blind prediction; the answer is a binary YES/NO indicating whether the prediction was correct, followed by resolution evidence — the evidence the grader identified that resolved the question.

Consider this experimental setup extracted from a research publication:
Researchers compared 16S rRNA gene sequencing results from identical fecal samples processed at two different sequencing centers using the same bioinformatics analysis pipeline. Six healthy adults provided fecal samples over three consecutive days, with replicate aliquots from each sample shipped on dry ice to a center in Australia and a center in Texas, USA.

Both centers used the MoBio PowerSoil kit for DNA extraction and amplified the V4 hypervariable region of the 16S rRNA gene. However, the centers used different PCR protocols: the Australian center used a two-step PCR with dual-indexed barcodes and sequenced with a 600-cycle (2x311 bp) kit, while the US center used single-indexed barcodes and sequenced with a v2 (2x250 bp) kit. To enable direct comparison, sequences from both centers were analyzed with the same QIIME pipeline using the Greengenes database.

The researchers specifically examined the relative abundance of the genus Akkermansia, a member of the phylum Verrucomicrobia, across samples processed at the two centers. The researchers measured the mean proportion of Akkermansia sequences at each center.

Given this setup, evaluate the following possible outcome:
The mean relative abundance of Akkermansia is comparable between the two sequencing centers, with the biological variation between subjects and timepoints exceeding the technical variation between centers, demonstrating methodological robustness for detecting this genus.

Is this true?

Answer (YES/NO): NO